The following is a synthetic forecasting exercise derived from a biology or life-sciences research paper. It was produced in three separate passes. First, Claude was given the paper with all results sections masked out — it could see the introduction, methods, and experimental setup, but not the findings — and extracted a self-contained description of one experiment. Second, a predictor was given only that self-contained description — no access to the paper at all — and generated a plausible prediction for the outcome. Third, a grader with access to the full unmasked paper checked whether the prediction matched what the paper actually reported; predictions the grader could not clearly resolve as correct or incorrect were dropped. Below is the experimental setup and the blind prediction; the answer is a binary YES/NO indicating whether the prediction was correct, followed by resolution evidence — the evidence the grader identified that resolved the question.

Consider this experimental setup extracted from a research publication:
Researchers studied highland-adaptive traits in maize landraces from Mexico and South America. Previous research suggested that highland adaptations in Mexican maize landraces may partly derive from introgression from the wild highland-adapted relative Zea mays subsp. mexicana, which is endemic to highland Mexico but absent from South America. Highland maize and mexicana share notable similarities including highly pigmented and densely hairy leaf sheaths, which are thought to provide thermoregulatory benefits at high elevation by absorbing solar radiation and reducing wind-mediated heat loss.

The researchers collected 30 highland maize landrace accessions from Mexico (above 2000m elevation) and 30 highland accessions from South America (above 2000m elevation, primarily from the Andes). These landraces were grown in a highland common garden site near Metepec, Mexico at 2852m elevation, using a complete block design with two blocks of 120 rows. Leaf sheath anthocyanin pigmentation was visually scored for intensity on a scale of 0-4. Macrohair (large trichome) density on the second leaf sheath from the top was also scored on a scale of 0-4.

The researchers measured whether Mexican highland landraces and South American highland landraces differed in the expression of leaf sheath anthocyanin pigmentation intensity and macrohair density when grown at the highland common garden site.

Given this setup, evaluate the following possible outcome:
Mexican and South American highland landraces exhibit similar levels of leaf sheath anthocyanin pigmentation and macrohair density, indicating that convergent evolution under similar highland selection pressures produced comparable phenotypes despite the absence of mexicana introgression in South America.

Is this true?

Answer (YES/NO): NO